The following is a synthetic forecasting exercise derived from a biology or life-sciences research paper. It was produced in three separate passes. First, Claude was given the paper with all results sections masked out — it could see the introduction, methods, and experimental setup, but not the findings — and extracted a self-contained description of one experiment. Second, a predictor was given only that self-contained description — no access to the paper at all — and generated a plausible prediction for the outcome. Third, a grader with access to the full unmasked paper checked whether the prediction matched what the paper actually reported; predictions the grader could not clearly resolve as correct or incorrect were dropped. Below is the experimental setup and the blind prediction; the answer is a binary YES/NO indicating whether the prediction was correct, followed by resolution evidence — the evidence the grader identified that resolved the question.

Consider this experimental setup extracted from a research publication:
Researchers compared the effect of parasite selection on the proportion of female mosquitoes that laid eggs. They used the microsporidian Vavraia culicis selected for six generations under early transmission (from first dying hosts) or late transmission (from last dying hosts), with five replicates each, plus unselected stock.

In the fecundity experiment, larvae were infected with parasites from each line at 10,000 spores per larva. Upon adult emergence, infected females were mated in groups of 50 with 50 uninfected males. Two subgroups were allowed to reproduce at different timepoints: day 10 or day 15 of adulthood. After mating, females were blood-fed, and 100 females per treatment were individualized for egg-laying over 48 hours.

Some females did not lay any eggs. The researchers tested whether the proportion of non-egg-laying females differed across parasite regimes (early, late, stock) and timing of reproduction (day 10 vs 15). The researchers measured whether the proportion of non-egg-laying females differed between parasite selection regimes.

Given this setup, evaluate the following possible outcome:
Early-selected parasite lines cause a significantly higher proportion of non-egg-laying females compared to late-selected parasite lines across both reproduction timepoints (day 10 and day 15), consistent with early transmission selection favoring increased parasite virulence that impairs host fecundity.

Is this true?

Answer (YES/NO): NO